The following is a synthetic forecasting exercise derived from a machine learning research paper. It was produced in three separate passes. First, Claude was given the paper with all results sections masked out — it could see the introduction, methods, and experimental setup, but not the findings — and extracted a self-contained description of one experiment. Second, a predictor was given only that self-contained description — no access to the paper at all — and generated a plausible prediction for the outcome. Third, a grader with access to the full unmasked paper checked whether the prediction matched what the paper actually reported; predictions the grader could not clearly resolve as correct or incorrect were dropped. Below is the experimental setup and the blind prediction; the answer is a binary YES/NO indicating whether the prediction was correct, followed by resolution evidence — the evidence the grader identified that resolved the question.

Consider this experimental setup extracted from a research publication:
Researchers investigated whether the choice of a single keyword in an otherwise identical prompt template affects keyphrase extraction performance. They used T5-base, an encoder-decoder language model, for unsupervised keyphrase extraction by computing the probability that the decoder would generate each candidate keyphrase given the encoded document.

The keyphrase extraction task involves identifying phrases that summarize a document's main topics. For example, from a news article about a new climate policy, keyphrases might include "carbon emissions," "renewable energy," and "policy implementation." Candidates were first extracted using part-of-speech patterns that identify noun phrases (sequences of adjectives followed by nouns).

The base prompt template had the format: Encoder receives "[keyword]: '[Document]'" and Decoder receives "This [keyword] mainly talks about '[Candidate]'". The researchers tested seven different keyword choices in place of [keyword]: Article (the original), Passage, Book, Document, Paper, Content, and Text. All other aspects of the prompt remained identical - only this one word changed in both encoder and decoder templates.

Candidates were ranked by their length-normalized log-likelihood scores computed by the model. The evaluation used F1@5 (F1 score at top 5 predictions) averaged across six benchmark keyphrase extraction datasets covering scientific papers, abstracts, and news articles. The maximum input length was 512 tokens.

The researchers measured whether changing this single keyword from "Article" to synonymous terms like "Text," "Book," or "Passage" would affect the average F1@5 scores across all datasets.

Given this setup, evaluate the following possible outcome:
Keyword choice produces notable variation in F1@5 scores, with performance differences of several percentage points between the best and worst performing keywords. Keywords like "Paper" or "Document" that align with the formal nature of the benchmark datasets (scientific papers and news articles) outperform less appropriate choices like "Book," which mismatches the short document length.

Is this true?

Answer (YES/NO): NO